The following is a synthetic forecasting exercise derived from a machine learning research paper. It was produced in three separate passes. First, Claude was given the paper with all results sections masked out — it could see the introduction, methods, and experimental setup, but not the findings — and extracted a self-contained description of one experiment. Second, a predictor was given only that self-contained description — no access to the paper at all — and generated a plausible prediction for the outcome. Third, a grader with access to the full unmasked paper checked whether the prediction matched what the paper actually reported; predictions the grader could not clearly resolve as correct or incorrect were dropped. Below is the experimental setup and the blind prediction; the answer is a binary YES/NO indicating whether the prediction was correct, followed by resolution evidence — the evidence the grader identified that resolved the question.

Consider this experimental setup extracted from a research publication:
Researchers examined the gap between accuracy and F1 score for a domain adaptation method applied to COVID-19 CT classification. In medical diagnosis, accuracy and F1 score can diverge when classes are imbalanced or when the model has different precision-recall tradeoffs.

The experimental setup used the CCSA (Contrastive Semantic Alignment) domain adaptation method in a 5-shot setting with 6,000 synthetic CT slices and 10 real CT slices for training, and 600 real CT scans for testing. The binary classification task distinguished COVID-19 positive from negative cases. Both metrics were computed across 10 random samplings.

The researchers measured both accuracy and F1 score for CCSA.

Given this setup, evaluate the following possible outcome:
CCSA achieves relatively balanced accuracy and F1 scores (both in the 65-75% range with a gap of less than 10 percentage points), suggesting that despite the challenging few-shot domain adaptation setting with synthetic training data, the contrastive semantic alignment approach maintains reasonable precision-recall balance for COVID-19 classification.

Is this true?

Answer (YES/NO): YES